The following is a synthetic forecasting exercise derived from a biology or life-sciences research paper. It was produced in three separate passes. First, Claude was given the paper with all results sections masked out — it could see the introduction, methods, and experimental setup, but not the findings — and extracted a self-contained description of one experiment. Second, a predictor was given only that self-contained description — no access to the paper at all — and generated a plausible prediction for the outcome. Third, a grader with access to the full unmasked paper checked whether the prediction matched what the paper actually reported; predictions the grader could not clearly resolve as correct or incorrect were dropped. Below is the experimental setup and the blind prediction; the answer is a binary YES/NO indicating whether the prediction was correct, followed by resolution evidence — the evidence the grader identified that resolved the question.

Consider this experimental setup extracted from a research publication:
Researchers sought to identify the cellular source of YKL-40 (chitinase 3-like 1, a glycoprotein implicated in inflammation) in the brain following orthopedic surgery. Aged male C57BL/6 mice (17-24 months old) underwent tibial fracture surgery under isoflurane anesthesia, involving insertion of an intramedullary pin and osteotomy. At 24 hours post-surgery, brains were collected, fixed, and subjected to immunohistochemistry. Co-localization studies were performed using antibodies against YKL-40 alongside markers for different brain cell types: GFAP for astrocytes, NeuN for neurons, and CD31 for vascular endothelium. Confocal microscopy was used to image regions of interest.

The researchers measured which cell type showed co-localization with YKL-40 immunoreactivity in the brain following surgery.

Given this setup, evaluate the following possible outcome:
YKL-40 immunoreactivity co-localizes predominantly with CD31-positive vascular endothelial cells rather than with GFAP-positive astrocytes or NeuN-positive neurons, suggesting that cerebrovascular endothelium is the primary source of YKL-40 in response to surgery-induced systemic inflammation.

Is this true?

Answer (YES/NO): NO